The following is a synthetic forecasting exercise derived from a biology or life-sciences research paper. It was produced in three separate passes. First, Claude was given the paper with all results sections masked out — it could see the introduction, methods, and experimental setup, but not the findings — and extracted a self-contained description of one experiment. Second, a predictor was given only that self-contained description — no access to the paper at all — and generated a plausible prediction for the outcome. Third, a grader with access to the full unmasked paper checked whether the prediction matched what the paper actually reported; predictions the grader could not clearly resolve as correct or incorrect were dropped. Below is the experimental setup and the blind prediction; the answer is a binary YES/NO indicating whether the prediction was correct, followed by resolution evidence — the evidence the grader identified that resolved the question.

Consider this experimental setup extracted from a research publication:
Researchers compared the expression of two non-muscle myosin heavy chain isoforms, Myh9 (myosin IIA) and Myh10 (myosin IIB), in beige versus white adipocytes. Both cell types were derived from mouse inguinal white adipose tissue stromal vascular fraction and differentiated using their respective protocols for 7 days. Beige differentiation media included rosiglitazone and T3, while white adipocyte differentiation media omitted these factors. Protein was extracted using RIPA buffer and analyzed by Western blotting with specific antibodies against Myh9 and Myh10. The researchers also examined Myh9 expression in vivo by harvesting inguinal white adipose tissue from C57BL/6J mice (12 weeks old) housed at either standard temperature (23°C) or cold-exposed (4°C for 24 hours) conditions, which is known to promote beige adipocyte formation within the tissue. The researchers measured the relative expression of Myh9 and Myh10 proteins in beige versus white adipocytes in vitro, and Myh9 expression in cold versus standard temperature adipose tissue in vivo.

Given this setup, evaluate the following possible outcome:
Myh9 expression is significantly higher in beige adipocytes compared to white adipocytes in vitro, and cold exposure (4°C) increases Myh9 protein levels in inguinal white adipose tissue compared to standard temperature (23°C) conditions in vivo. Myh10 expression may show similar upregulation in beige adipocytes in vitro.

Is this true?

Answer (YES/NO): NO